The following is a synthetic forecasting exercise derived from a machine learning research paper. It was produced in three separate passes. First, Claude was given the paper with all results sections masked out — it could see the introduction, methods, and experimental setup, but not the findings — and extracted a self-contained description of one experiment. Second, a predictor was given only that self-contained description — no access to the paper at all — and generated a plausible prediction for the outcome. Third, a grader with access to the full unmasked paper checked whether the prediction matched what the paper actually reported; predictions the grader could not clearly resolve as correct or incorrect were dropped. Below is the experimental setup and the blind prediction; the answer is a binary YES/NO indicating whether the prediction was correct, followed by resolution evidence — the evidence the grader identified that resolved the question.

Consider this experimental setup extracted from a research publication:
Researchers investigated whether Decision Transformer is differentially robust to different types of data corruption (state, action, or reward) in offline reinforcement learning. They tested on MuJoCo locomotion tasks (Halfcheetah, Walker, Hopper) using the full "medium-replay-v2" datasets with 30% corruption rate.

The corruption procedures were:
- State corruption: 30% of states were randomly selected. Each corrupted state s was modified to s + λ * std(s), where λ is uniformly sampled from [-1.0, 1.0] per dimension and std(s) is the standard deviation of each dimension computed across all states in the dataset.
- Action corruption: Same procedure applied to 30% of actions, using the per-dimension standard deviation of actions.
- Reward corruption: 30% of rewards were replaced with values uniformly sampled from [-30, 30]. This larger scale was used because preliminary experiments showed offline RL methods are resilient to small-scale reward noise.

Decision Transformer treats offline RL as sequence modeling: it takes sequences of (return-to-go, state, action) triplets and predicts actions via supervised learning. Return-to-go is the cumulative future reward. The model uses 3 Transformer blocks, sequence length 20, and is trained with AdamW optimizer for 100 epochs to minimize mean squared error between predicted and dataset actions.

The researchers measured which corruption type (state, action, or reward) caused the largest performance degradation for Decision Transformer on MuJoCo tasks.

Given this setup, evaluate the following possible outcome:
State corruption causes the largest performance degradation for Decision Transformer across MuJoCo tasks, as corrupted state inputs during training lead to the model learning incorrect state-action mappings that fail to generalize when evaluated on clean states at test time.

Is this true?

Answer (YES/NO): YES